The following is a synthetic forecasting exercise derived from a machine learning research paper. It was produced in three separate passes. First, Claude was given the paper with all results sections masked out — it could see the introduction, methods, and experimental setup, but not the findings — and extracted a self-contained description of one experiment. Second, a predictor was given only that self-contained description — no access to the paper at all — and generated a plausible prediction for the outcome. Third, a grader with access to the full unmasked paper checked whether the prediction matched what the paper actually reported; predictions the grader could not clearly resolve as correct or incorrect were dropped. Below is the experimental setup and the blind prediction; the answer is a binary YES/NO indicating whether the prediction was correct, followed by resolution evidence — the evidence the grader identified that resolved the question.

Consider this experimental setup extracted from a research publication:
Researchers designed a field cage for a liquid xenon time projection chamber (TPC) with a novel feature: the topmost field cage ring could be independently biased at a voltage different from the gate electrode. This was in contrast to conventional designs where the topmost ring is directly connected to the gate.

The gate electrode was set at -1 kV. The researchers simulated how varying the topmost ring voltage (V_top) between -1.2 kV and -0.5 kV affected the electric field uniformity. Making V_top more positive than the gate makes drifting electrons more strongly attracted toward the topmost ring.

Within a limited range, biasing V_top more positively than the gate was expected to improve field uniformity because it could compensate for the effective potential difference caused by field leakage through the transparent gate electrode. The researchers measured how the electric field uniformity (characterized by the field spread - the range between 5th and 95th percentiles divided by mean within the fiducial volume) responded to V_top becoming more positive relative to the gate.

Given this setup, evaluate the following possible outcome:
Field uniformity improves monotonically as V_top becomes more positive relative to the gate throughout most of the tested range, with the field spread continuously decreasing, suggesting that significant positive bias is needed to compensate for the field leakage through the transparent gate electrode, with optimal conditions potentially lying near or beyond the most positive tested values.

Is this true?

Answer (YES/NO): YES